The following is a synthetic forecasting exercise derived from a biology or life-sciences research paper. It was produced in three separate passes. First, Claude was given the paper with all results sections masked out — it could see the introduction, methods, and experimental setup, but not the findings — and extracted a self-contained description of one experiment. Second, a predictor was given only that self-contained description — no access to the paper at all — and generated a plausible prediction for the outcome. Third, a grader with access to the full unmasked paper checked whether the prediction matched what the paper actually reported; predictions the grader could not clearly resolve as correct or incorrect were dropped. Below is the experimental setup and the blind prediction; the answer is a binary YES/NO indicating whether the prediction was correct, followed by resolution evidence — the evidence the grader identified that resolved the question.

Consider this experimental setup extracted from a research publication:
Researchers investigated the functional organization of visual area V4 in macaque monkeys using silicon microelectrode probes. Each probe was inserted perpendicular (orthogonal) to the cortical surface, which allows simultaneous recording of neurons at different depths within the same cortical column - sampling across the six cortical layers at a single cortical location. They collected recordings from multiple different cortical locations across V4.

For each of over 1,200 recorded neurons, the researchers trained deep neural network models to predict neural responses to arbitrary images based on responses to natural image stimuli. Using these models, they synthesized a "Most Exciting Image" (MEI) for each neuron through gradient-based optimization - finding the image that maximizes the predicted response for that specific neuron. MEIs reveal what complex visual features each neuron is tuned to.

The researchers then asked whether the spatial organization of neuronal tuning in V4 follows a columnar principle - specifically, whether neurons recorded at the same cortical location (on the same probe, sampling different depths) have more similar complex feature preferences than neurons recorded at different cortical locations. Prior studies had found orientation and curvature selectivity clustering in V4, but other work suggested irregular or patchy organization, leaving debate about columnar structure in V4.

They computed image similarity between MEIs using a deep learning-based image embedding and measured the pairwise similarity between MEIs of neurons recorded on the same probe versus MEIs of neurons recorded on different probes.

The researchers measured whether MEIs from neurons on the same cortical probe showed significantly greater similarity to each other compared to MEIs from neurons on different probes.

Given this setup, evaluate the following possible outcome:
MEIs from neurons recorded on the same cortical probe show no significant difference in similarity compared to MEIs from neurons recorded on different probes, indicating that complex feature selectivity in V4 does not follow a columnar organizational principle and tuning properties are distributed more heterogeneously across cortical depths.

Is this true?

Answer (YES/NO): NO